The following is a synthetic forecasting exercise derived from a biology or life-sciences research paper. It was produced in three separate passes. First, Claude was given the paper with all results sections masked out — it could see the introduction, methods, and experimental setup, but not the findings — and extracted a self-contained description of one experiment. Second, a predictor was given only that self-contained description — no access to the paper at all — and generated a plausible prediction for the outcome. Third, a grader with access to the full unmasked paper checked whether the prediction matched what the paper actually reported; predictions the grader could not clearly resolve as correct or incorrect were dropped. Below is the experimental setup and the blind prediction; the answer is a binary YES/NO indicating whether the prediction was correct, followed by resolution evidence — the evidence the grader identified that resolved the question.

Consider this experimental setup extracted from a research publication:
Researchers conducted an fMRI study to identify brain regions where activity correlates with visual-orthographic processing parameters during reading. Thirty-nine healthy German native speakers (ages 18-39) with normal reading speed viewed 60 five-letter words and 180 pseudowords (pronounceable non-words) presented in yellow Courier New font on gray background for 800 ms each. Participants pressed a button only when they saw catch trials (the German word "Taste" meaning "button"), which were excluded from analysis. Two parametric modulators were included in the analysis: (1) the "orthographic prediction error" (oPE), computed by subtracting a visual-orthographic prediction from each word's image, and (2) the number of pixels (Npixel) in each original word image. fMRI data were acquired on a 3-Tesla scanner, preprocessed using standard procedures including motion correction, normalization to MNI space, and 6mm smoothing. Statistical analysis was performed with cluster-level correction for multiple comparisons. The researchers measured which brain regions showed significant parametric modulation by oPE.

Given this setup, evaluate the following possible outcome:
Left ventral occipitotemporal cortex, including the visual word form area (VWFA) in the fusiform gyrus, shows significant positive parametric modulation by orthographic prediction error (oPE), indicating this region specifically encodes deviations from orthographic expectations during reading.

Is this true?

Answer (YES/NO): NO